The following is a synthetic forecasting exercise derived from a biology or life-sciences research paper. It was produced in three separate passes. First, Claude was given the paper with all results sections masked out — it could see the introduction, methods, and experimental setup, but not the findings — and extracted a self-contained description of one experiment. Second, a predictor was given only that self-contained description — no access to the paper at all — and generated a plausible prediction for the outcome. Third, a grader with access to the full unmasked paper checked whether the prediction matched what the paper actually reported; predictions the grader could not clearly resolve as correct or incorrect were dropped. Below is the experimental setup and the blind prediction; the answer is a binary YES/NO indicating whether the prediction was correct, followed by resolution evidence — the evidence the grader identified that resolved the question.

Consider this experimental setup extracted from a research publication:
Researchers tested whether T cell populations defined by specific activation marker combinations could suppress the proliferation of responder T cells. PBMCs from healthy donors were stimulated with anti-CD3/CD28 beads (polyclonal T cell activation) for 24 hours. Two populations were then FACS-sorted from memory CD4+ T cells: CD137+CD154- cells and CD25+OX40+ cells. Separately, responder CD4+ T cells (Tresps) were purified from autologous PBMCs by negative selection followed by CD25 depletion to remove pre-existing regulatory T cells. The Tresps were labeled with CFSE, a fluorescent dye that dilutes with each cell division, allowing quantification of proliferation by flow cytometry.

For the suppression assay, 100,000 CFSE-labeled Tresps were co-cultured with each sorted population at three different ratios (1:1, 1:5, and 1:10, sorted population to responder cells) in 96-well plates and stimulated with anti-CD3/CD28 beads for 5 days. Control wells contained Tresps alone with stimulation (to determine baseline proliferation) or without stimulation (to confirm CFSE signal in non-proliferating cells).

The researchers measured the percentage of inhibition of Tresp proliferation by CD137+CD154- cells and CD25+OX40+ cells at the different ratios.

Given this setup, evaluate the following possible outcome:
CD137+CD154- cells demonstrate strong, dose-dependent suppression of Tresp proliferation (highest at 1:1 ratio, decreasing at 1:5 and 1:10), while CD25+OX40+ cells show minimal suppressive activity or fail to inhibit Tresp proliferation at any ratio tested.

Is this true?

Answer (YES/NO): NO